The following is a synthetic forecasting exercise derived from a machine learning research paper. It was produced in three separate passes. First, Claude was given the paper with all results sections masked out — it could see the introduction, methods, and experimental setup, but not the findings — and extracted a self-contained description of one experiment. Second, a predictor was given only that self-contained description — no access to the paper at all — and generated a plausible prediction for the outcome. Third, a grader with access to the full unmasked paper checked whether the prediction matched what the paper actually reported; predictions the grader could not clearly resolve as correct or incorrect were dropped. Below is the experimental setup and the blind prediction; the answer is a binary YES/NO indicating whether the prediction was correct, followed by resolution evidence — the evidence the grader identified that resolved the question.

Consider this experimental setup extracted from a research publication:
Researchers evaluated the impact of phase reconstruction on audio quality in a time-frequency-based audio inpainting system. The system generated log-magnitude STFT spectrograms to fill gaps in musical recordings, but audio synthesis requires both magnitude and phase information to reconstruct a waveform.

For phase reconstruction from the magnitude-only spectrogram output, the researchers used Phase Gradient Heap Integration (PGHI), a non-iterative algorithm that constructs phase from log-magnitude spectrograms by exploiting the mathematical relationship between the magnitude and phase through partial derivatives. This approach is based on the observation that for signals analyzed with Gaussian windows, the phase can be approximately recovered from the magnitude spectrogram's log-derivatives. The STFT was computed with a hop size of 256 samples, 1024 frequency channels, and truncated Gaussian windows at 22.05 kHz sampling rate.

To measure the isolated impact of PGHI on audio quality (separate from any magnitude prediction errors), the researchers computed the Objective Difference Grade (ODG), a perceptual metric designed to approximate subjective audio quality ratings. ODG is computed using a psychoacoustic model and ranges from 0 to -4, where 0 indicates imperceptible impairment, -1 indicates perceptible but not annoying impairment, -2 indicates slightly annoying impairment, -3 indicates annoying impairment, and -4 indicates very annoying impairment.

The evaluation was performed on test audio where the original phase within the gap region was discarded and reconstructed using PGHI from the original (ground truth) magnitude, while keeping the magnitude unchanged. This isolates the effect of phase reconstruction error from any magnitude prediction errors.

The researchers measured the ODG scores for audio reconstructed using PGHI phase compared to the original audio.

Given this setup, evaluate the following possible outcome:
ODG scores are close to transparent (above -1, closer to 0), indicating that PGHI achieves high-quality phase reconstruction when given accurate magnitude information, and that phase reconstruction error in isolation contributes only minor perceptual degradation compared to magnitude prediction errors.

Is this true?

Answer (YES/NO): YES